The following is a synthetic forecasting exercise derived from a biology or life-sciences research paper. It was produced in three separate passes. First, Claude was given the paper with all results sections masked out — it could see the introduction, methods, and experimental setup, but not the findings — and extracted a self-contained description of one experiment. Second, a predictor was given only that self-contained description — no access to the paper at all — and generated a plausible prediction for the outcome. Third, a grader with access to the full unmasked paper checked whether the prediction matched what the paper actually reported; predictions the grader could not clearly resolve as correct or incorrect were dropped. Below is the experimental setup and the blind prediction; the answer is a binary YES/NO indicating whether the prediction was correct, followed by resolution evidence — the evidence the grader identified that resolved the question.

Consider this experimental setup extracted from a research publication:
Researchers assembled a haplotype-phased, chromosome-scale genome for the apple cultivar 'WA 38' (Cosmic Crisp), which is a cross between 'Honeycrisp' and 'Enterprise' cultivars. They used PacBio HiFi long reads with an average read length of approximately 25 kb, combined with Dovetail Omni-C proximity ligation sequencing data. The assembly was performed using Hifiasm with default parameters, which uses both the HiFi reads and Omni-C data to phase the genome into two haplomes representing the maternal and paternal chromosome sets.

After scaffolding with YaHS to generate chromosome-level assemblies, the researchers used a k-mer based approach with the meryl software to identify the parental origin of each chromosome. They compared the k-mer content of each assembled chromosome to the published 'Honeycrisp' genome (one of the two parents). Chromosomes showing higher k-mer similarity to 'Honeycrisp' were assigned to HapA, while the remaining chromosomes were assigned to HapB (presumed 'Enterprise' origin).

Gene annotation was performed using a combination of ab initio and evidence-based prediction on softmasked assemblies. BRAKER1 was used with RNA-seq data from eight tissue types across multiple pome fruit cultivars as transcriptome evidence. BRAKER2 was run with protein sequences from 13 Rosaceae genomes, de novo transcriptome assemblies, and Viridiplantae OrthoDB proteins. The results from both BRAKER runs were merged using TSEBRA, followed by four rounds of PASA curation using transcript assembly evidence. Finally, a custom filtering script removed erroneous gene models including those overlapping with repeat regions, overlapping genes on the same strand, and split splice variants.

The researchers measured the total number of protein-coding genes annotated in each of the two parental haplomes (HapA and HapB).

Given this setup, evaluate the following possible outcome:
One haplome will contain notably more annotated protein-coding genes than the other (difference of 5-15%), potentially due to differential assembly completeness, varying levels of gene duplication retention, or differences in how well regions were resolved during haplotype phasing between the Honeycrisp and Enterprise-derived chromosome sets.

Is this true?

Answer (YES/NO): NO